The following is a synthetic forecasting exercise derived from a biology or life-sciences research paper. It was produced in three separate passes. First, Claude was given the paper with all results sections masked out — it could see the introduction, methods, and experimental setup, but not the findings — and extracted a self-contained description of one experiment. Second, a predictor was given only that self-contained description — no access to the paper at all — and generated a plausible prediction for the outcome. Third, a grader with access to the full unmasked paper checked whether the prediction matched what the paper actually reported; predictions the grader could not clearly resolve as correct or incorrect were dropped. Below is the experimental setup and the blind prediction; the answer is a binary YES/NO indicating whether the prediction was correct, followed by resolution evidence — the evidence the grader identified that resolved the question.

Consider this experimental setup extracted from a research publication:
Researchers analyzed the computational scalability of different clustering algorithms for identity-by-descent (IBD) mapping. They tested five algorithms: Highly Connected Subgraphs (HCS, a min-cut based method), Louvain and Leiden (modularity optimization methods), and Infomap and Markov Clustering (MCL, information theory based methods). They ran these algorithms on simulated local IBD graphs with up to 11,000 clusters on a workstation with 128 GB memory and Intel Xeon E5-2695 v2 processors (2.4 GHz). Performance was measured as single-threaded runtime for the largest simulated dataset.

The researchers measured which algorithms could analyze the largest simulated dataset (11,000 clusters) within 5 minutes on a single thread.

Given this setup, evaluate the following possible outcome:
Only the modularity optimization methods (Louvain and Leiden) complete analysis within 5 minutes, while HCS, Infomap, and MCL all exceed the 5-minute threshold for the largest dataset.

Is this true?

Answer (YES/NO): NO